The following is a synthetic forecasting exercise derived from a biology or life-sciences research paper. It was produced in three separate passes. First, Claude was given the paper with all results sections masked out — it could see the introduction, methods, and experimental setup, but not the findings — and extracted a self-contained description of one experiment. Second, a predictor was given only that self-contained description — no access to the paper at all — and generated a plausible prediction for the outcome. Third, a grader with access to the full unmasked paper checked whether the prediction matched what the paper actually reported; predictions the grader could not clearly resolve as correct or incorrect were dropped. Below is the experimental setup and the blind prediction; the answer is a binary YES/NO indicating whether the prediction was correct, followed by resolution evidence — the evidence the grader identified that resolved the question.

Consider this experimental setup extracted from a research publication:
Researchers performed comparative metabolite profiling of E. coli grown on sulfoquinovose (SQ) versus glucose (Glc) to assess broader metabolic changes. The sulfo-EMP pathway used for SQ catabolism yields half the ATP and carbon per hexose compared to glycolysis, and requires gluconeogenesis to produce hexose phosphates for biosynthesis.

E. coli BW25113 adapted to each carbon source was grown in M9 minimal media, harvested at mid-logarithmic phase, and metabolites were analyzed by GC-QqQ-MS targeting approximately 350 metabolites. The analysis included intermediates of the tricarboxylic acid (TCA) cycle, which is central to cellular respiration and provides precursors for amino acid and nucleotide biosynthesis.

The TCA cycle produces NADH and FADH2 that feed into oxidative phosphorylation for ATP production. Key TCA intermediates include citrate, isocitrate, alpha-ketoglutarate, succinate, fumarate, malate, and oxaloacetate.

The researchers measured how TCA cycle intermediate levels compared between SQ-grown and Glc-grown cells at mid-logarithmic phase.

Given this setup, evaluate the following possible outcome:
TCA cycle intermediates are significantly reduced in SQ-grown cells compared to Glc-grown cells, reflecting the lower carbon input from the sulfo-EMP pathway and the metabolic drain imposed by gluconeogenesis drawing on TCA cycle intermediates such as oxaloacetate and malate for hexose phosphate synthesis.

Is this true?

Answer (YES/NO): NO